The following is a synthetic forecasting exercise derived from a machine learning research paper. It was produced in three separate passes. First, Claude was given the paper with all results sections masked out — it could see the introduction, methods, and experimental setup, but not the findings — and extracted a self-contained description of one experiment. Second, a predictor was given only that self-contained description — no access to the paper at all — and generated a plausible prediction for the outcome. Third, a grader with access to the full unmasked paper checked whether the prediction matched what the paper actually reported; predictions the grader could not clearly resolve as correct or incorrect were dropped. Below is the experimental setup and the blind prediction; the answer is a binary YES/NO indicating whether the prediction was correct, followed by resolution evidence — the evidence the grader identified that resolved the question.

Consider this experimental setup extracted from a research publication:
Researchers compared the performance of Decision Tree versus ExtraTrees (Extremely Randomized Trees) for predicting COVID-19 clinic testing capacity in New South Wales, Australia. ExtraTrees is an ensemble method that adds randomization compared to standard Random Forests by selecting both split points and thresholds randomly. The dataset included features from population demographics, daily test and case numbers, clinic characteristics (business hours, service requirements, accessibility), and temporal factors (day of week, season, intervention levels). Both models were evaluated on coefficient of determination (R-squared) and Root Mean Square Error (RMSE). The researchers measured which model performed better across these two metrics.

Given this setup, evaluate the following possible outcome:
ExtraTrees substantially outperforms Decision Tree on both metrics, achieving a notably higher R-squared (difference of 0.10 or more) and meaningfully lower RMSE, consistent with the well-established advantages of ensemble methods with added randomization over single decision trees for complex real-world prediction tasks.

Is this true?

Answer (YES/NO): NO